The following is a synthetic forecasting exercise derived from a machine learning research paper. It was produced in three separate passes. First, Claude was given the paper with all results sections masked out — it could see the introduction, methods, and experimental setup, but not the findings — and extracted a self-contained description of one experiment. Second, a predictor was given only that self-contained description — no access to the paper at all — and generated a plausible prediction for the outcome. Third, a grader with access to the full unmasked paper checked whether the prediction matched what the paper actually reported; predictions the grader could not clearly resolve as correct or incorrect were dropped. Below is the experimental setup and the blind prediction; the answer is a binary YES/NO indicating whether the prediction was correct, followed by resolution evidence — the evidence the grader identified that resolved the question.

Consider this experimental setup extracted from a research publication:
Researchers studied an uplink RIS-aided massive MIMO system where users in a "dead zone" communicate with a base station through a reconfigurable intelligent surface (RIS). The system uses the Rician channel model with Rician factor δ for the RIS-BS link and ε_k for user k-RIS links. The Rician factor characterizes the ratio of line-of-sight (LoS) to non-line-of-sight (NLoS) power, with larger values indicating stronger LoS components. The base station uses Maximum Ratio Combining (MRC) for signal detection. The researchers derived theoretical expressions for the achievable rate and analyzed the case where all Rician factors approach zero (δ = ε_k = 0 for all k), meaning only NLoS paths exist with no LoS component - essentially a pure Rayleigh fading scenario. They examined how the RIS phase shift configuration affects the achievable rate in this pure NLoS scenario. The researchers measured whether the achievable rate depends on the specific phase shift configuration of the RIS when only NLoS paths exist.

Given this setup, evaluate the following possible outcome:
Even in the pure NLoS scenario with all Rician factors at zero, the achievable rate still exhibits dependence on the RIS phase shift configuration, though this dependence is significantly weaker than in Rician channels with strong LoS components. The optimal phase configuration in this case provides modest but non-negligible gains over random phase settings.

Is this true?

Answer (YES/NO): NO